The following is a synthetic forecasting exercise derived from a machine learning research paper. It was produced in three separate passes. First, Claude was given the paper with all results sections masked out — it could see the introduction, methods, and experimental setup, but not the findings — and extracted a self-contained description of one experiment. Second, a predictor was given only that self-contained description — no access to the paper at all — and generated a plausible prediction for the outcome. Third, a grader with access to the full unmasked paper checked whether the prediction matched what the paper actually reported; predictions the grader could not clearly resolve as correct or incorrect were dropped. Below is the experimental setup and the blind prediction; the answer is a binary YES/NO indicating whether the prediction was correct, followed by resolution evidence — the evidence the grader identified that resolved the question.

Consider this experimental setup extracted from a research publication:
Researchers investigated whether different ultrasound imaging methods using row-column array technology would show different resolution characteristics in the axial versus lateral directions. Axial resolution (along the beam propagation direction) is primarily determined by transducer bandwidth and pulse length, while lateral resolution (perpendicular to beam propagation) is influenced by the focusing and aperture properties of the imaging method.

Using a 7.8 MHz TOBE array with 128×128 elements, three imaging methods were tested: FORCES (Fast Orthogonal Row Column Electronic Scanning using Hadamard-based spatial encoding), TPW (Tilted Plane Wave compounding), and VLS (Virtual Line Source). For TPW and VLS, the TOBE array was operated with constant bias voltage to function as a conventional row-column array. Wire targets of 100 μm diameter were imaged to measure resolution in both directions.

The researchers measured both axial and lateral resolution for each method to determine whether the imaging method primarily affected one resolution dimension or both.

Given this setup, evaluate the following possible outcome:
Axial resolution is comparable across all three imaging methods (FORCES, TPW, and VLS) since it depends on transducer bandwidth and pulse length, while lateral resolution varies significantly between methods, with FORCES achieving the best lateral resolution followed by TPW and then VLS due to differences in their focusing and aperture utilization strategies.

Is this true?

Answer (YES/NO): NO